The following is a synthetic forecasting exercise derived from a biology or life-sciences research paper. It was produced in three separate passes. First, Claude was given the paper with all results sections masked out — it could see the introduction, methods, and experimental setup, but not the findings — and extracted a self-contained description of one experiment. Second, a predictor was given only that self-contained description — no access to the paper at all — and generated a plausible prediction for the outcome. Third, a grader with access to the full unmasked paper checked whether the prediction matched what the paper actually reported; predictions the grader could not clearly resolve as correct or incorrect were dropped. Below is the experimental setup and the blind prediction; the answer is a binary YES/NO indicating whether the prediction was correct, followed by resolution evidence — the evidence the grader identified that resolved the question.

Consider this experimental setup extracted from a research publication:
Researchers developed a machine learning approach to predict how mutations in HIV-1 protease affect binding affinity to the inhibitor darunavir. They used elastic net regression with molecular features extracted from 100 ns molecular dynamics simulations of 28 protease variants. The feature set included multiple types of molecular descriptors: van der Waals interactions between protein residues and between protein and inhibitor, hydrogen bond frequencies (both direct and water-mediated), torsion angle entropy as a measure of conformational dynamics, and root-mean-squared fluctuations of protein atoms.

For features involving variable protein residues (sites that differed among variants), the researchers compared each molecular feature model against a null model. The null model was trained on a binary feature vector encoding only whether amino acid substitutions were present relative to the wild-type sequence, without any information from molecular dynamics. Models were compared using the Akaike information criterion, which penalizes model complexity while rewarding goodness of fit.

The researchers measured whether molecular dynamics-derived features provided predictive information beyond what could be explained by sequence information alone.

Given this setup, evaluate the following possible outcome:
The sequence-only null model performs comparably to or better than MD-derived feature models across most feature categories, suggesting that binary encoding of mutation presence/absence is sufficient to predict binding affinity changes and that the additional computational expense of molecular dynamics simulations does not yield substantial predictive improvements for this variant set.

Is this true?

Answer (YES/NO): NO